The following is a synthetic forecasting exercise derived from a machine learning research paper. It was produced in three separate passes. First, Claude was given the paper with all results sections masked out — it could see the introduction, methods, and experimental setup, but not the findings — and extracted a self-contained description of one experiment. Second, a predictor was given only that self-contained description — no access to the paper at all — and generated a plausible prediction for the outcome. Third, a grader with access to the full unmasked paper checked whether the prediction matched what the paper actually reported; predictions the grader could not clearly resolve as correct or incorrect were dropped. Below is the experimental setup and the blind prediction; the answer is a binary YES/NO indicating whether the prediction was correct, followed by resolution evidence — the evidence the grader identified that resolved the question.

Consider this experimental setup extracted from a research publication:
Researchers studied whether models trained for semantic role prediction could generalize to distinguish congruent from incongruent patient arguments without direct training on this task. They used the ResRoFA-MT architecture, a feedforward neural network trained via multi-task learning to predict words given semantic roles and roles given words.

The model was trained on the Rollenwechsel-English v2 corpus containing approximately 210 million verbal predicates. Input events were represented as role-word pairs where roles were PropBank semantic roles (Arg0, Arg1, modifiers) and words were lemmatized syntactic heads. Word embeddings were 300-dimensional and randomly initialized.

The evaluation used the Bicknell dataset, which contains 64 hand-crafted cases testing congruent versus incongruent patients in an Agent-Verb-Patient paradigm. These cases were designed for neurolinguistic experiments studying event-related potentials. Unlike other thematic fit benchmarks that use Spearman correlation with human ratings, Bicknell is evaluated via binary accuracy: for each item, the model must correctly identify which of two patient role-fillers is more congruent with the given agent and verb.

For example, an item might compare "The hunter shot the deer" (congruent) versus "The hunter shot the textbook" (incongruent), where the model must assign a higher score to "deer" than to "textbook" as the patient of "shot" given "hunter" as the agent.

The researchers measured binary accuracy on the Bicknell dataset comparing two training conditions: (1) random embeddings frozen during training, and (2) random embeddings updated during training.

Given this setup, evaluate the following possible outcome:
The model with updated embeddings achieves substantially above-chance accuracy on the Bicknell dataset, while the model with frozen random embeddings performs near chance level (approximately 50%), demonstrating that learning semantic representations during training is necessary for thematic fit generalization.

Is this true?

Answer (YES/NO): NO